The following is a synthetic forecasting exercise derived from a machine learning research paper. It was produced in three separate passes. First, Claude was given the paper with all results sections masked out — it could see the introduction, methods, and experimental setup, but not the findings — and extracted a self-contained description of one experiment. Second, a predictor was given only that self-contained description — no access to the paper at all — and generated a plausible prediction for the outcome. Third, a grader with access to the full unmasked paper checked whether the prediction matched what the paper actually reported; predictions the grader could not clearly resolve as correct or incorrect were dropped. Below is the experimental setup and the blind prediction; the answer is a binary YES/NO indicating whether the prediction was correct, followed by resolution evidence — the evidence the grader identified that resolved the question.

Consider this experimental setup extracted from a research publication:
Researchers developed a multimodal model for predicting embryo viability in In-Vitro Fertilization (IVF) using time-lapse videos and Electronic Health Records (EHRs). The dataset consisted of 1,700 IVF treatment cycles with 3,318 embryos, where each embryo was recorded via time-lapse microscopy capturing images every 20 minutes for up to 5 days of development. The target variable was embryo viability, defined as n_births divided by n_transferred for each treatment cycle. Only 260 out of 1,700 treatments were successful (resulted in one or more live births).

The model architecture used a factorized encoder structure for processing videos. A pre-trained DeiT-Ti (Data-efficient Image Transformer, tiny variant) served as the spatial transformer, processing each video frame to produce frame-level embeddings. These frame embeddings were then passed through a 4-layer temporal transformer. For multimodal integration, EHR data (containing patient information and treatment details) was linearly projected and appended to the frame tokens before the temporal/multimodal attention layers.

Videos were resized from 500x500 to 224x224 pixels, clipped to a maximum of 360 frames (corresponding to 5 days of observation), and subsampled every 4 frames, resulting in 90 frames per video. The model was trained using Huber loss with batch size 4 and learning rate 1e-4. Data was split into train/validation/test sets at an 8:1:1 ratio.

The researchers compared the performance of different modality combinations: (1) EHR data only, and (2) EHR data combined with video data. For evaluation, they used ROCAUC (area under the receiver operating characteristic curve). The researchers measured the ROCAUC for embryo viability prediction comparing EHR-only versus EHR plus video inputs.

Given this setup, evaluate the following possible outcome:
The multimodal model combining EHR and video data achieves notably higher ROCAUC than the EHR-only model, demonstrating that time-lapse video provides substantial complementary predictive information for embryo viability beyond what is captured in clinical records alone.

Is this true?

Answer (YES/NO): NO